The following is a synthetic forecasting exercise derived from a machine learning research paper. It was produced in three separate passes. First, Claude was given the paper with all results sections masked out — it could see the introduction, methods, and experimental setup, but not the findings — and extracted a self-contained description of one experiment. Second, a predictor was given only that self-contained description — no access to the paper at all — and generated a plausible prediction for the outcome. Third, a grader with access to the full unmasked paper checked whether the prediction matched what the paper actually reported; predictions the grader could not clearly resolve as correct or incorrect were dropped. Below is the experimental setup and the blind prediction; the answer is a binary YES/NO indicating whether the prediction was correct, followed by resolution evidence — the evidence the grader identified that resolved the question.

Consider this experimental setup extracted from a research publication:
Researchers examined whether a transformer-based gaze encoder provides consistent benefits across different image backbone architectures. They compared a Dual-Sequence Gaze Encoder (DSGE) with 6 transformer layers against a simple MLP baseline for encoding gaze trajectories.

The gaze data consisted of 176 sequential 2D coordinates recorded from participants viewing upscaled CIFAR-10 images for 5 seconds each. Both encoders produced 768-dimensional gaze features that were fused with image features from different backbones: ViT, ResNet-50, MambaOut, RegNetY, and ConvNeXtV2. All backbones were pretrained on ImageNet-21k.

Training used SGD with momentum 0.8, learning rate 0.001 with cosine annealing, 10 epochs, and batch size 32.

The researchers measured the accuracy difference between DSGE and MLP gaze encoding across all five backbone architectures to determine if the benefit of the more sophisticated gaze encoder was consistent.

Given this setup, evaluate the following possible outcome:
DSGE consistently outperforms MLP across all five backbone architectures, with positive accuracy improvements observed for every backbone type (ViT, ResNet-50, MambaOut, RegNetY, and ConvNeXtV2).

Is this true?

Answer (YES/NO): YES